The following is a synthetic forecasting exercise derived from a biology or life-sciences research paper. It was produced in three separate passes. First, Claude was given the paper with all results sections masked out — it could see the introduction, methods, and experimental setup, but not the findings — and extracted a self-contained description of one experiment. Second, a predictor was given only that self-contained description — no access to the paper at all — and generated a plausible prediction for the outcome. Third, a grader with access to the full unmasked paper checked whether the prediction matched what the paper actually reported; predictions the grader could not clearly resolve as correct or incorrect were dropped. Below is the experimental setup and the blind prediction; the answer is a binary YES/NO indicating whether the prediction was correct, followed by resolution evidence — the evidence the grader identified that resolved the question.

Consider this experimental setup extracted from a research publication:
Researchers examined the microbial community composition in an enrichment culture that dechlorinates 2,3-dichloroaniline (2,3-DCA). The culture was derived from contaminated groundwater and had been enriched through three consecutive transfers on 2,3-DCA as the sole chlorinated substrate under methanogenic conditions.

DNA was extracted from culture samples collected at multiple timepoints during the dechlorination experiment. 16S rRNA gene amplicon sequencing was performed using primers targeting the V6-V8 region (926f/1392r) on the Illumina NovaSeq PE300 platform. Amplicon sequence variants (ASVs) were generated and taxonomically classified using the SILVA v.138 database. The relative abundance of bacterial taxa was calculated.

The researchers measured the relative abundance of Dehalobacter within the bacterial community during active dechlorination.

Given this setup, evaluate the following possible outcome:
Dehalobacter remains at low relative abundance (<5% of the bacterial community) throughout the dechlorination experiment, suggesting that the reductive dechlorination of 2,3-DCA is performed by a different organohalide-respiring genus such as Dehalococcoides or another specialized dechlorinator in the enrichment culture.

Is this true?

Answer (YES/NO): NO